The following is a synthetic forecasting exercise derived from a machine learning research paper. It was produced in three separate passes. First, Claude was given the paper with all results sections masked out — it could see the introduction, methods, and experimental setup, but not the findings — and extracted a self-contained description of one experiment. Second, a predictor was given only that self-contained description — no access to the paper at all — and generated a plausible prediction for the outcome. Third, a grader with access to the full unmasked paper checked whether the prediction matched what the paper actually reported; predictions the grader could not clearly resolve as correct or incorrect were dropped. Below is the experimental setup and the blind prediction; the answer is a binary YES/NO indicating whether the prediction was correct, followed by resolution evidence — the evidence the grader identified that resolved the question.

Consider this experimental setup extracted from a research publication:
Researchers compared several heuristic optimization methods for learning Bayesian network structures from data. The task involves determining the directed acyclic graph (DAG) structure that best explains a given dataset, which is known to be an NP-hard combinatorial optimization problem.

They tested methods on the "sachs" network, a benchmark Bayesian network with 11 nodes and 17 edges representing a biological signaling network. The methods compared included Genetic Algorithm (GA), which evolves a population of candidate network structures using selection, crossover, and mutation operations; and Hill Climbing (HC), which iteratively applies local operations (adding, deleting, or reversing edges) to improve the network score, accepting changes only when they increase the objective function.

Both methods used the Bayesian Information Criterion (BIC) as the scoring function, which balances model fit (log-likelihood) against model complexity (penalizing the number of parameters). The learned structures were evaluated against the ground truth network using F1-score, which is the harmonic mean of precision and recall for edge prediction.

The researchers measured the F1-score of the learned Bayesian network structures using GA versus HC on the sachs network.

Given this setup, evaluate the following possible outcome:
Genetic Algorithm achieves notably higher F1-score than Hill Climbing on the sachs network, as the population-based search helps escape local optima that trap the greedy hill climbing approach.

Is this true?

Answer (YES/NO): NO